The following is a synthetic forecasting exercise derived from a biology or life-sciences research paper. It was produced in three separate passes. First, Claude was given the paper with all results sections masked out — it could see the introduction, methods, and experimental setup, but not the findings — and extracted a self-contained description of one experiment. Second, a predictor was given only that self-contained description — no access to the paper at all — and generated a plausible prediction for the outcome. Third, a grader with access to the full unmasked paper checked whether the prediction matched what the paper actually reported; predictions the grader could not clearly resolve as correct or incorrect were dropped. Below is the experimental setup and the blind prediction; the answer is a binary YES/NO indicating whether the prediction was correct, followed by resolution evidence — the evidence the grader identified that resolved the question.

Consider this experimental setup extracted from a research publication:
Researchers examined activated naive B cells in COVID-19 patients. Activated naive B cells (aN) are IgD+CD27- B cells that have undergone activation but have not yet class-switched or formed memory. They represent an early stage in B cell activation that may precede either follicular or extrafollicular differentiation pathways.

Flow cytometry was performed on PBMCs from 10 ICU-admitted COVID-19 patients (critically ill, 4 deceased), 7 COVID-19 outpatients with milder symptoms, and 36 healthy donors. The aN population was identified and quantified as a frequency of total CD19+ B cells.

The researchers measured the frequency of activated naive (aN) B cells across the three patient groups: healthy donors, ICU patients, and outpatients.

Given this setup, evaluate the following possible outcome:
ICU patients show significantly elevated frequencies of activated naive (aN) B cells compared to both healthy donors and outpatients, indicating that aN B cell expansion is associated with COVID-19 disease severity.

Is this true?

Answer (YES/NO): YES